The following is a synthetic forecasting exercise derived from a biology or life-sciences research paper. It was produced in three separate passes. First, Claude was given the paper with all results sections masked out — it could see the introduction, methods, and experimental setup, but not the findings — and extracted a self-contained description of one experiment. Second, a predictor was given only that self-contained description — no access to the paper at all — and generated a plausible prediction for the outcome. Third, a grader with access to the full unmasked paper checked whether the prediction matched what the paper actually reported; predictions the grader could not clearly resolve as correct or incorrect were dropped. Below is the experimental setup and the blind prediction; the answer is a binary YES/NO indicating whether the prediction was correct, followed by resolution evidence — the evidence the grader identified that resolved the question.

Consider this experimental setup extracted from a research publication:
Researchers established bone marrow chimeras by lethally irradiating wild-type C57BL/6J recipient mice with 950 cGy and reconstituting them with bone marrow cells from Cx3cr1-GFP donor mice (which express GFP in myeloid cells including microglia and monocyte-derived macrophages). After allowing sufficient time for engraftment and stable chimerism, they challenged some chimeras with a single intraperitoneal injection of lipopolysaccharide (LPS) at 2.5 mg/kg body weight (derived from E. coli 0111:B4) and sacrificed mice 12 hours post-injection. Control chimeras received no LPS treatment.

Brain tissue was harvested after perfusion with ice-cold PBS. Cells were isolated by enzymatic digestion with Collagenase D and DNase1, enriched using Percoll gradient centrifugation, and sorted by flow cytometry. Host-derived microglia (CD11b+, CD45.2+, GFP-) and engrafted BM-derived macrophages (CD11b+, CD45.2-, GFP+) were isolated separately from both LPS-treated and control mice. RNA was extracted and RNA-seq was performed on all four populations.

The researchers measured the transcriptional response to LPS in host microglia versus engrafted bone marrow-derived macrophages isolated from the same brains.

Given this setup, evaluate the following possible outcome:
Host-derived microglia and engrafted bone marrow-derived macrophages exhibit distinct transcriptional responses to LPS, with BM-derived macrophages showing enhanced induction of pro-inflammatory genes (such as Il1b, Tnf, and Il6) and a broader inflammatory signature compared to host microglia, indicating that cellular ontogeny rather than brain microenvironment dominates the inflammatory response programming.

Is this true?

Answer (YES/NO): NO